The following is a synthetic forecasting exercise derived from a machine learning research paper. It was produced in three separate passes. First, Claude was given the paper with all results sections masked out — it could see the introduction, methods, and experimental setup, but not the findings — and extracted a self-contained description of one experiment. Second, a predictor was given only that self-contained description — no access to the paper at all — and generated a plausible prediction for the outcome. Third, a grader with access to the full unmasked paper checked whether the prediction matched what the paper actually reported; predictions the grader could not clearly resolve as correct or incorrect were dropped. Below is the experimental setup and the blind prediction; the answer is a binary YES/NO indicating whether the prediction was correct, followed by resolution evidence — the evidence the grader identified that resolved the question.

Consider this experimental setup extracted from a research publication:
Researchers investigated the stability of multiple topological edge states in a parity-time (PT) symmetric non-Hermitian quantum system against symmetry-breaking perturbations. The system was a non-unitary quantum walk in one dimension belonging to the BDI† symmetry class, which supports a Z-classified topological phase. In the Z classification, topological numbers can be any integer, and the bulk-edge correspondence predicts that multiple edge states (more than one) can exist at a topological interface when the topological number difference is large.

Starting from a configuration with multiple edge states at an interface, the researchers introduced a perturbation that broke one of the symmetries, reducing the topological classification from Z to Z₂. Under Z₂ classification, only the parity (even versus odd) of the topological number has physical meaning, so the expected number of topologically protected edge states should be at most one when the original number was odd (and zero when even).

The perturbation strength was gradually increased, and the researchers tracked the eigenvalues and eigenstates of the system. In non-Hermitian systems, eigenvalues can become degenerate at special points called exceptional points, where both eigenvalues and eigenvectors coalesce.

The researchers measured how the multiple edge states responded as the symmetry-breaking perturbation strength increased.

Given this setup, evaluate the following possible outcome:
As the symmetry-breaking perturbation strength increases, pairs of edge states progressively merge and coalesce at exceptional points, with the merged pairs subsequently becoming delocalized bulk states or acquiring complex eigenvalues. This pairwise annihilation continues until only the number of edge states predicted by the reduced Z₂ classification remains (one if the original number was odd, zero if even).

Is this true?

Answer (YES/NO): NO